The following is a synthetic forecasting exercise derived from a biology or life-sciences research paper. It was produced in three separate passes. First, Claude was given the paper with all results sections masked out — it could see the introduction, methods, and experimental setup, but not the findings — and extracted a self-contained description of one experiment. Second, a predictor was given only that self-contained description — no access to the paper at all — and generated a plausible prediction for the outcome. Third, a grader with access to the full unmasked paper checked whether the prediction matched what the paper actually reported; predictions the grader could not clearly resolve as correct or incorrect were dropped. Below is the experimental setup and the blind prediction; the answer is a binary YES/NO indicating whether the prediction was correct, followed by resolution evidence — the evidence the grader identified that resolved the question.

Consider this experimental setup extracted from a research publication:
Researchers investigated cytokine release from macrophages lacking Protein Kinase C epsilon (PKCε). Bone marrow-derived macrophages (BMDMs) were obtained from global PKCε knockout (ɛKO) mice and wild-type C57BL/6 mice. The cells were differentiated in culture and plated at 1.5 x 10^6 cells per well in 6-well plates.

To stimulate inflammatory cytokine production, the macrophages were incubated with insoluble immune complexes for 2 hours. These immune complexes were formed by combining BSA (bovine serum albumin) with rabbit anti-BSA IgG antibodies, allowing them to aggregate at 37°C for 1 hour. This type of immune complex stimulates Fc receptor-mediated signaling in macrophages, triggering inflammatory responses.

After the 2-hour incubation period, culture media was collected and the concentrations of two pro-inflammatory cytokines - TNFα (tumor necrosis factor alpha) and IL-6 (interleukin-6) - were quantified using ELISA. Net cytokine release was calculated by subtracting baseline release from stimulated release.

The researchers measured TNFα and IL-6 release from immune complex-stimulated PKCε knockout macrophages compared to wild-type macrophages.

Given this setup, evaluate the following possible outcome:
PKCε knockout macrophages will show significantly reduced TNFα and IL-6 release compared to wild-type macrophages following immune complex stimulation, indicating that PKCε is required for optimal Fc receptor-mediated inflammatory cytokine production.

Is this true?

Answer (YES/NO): NO